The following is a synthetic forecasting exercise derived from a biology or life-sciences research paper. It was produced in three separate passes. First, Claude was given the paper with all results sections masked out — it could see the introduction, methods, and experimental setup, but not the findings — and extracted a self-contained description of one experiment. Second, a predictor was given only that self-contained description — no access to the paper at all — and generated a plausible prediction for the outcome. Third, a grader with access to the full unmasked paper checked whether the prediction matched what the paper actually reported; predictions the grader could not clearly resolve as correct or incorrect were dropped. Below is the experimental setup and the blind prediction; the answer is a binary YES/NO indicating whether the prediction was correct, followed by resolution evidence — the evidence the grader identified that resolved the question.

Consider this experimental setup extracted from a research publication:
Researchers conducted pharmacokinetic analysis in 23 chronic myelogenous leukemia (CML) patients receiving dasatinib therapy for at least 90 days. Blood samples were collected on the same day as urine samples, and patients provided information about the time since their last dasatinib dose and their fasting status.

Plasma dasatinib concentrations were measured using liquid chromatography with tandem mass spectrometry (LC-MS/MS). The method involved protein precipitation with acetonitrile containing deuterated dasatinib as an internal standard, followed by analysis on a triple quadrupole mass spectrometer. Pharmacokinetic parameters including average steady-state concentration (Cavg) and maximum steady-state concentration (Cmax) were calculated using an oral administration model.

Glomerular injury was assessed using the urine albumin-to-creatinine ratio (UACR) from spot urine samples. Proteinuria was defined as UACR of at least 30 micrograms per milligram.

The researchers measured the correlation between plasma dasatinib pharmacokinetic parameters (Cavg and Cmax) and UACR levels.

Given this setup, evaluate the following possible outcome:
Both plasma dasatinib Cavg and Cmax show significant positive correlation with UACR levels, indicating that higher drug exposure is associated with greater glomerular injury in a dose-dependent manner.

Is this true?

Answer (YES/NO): YES